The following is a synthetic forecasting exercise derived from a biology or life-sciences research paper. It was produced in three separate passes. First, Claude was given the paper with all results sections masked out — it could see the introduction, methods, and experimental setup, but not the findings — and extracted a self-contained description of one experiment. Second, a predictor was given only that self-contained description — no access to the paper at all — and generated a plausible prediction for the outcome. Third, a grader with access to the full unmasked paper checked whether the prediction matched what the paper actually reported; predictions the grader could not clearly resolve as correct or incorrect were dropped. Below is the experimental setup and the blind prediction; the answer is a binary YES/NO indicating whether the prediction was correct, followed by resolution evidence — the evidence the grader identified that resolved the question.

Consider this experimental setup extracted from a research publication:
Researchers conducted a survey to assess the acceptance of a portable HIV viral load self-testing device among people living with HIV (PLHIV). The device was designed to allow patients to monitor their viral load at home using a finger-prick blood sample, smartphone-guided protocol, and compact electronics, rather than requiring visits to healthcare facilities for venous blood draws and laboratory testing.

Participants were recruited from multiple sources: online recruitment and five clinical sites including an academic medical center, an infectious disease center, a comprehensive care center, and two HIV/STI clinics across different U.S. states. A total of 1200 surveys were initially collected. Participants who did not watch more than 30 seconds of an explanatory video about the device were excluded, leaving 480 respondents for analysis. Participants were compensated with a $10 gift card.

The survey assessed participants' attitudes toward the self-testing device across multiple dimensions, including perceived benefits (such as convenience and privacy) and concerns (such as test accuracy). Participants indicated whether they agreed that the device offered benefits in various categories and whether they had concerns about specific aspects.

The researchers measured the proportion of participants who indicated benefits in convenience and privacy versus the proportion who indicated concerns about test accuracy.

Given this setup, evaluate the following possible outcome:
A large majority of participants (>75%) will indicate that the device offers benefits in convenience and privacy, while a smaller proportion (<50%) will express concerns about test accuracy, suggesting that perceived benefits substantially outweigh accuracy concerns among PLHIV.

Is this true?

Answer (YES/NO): NO